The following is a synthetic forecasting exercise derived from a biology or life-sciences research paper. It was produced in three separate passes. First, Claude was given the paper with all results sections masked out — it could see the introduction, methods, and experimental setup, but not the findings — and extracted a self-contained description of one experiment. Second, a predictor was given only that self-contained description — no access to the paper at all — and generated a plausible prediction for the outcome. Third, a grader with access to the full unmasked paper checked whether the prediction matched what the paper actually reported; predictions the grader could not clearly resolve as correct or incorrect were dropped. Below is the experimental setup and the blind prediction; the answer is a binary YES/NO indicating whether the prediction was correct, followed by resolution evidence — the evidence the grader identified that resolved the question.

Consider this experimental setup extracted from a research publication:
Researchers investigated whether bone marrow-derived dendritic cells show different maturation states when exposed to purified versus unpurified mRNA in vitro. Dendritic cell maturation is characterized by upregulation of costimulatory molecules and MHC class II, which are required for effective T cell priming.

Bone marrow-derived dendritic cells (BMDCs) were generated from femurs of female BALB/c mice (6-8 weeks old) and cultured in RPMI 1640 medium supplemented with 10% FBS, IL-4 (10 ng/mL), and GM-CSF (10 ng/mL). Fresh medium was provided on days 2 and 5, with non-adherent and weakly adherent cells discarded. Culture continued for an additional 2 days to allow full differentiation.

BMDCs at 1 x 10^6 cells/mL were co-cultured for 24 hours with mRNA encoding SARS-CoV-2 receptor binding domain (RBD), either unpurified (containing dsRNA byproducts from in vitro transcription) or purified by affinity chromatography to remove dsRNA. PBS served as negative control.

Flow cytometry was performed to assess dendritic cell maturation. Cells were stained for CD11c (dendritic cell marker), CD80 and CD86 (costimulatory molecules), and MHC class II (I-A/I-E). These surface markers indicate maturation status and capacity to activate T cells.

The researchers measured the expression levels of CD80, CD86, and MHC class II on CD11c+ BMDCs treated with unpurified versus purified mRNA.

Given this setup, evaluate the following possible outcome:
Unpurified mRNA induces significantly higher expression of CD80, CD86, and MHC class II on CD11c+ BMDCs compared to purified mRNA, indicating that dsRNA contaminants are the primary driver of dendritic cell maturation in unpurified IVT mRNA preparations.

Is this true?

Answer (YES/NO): NO